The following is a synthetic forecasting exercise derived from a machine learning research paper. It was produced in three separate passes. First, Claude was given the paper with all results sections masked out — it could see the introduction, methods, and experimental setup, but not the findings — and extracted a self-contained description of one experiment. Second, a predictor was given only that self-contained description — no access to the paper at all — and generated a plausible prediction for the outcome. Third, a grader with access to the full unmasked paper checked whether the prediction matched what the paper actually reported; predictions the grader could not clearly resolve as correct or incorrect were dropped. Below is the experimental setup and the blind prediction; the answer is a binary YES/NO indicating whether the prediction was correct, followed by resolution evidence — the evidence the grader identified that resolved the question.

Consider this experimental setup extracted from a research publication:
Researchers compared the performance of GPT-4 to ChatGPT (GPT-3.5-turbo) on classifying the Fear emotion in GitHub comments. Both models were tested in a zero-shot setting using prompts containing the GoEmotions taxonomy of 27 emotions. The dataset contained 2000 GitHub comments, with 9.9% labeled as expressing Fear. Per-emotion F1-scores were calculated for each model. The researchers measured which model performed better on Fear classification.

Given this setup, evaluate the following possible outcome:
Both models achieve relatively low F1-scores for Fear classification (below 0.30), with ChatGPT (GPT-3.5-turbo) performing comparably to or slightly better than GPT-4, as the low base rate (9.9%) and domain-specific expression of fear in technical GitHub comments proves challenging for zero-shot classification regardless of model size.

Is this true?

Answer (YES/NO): NO